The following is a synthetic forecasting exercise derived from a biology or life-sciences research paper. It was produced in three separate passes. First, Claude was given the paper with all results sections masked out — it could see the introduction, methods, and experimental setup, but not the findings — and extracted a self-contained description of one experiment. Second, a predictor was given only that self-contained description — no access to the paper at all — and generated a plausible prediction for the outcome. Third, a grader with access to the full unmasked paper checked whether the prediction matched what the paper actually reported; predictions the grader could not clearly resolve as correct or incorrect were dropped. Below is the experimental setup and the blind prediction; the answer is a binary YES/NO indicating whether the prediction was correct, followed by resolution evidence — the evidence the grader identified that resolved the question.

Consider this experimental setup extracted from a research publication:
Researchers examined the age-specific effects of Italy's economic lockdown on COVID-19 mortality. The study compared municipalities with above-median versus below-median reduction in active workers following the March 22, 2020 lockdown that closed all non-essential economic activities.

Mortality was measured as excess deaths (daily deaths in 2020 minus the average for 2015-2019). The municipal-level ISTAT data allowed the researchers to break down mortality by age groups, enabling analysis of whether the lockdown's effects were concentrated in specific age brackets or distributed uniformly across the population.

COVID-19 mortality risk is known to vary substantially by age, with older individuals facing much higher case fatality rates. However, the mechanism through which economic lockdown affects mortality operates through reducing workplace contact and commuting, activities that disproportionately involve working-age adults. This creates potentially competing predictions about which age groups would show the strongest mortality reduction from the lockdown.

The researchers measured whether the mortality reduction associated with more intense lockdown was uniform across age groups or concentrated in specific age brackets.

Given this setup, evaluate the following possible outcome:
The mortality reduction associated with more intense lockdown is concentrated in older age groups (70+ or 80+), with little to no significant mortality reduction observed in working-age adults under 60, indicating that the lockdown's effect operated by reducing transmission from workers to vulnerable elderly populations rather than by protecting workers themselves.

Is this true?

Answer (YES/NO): NO